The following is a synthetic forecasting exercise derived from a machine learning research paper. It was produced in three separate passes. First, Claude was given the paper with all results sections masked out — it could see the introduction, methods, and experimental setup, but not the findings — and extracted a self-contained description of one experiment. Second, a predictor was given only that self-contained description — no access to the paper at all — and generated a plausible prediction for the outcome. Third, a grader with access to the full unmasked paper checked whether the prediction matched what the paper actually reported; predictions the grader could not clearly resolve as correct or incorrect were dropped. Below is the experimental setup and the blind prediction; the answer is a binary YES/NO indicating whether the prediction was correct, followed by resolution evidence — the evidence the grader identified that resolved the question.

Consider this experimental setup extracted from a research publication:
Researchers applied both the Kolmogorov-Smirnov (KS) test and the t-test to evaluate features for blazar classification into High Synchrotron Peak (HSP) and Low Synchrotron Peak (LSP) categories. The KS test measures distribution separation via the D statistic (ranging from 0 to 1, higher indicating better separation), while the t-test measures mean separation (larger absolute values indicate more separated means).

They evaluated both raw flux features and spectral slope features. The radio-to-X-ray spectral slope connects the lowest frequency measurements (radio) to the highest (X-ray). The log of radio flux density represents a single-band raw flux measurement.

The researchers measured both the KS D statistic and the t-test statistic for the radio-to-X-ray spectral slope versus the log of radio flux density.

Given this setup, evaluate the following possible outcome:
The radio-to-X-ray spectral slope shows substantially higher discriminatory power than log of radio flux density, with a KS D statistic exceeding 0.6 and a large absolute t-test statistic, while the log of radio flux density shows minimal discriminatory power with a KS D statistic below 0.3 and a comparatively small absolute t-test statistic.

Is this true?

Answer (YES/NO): NO